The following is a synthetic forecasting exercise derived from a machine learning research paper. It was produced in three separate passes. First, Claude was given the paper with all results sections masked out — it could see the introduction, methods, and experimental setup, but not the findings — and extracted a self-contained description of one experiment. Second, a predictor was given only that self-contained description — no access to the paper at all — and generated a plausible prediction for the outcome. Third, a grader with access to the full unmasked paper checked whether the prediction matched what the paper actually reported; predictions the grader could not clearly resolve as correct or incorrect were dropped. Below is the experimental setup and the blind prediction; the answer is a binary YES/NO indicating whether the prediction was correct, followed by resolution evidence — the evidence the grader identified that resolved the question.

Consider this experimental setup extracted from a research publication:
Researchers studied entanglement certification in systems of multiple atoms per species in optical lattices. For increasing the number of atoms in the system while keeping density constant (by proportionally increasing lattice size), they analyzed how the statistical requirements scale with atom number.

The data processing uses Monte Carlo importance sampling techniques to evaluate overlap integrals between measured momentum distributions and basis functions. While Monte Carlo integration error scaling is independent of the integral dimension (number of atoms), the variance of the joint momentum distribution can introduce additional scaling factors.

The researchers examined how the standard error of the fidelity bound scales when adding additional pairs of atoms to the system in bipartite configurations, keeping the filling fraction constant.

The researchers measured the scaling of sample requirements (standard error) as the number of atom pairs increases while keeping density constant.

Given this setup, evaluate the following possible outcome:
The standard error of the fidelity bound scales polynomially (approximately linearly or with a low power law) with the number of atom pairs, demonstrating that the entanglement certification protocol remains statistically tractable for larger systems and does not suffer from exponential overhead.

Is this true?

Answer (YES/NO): NO